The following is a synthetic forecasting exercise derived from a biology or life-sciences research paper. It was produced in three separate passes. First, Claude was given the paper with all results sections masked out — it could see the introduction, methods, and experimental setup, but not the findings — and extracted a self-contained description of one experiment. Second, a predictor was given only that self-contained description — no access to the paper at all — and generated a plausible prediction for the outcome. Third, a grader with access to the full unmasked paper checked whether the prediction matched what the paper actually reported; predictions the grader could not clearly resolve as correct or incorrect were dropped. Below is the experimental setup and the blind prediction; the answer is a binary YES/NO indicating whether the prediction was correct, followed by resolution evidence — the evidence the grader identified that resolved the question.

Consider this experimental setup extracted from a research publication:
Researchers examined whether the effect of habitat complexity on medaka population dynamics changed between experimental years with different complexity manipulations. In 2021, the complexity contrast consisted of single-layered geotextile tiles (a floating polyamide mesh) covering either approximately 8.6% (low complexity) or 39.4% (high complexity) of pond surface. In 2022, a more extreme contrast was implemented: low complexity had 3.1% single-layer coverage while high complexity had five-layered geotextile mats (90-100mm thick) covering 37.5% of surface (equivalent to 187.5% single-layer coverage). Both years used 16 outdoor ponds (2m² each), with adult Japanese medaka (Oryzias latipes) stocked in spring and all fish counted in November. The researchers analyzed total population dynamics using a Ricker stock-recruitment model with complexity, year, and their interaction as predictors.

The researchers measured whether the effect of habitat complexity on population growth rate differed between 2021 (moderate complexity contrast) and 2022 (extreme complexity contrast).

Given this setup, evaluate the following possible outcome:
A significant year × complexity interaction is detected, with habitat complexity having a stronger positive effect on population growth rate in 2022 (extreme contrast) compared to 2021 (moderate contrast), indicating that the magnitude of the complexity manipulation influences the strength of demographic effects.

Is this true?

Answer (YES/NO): NO